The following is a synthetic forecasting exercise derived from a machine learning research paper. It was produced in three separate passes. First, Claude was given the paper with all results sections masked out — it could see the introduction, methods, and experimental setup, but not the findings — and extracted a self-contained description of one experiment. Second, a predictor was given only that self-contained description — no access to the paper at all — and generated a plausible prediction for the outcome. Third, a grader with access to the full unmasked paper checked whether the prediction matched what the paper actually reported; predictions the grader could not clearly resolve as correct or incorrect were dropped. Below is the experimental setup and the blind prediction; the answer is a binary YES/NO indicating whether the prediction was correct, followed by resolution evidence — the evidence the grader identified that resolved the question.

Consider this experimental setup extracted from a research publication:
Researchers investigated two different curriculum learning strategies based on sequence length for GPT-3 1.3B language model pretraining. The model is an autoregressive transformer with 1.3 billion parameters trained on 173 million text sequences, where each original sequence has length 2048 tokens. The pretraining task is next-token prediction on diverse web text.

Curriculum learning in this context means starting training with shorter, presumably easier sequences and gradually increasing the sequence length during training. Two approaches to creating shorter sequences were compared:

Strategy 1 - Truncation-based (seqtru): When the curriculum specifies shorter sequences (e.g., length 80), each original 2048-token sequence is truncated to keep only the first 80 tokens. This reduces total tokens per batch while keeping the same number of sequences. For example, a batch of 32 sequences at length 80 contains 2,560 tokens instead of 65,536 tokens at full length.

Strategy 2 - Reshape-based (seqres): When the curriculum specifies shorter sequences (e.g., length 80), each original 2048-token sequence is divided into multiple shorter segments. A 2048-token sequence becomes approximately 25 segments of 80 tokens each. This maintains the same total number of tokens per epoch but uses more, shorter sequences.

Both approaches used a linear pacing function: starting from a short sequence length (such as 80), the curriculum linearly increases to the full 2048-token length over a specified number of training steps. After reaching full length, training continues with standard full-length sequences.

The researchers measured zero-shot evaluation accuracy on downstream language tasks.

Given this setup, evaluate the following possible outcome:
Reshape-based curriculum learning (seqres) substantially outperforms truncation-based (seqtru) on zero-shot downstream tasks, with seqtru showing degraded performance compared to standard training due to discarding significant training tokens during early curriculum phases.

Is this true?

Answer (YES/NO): NO